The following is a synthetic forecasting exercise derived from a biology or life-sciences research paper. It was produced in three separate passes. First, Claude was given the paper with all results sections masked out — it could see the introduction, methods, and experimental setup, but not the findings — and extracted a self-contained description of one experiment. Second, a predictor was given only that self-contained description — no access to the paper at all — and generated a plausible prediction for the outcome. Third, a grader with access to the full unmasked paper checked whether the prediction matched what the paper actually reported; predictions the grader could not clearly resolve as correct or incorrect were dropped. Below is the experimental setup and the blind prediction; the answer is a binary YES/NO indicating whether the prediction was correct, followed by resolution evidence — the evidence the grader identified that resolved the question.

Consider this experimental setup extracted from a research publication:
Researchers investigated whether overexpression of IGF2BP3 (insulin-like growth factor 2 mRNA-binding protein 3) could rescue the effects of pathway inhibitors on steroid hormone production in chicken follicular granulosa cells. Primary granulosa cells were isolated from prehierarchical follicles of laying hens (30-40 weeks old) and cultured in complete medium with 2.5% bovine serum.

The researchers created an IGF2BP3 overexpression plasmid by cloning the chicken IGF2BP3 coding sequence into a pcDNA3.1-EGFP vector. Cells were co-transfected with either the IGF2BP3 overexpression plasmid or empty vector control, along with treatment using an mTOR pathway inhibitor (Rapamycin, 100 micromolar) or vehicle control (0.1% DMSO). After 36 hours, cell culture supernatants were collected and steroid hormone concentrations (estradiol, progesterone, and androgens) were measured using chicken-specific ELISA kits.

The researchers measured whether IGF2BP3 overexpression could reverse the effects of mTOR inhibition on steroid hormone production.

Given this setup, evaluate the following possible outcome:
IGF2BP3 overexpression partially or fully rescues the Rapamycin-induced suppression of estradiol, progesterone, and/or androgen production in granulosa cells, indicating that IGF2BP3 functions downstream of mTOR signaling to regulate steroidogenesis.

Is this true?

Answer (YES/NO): NO